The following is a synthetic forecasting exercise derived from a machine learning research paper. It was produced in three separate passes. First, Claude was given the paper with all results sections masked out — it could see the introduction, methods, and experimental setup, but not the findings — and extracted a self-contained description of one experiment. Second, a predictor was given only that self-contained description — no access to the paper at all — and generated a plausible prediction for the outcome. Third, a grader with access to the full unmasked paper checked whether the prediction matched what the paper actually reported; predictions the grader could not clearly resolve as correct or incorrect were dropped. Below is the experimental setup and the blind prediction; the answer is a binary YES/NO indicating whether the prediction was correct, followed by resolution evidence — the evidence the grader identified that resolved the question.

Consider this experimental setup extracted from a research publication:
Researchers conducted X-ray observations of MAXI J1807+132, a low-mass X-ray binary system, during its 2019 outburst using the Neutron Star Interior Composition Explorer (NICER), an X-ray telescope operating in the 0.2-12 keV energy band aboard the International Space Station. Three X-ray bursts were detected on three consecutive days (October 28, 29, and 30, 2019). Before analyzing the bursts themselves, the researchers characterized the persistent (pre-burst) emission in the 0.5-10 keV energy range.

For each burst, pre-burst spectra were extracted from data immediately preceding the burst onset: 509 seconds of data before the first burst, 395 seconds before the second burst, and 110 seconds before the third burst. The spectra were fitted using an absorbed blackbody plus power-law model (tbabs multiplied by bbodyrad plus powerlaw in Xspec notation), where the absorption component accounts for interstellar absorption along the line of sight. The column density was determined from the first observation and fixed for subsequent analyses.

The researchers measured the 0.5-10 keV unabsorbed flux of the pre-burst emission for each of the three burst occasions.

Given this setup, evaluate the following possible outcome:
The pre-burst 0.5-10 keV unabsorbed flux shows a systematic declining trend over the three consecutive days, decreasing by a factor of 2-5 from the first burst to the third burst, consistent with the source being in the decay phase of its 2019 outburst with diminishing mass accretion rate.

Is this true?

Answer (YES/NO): NO